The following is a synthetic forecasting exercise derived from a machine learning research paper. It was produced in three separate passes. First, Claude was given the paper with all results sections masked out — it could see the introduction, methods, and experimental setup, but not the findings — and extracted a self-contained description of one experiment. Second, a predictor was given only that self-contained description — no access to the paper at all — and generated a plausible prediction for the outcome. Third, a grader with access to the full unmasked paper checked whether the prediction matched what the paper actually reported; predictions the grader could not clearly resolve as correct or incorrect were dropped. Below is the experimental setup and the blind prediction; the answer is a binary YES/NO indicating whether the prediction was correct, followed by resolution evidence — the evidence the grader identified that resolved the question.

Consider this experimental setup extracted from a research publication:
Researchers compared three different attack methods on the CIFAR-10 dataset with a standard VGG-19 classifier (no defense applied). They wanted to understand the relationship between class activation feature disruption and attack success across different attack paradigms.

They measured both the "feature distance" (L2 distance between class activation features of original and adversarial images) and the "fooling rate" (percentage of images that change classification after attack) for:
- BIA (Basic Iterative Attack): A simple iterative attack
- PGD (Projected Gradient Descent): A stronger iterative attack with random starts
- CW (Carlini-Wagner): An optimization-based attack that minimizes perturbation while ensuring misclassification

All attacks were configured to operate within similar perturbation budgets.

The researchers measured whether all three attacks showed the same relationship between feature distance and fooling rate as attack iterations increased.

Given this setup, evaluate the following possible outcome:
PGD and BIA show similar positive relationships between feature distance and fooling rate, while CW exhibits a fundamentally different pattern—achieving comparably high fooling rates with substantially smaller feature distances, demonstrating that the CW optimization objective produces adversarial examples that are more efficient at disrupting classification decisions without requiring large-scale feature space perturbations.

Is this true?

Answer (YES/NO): NO